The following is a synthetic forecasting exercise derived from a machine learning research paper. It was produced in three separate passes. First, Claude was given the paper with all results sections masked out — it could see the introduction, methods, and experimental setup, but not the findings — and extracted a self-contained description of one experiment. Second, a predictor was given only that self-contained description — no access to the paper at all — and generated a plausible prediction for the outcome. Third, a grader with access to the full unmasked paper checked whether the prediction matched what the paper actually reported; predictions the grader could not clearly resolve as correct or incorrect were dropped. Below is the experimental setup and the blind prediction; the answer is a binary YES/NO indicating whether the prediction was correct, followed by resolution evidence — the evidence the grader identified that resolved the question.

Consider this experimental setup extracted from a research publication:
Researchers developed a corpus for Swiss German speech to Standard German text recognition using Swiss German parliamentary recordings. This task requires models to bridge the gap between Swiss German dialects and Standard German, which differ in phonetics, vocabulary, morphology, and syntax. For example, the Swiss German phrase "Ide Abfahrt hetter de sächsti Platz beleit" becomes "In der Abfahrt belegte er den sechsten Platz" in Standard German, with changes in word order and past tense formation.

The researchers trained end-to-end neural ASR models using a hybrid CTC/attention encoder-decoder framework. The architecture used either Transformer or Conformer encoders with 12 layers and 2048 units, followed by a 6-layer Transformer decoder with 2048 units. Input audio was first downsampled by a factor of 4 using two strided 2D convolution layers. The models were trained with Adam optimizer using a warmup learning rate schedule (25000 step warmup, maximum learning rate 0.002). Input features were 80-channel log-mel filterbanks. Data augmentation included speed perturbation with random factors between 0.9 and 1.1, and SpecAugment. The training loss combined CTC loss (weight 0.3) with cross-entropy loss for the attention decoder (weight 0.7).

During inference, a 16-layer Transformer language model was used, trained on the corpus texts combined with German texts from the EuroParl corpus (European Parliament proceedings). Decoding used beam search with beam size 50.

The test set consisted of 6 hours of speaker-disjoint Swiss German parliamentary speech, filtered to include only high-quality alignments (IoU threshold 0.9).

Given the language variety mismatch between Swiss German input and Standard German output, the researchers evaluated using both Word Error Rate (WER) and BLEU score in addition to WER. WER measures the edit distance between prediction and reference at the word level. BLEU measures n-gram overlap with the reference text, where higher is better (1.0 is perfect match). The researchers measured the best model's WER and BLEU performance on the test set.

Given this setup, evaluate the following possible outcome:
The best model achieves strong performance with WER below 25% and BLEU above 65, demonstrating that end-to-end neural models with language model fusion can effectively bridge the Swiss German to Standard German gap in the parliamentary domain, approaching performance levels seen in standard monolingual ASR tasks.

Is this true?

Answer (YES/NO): NO